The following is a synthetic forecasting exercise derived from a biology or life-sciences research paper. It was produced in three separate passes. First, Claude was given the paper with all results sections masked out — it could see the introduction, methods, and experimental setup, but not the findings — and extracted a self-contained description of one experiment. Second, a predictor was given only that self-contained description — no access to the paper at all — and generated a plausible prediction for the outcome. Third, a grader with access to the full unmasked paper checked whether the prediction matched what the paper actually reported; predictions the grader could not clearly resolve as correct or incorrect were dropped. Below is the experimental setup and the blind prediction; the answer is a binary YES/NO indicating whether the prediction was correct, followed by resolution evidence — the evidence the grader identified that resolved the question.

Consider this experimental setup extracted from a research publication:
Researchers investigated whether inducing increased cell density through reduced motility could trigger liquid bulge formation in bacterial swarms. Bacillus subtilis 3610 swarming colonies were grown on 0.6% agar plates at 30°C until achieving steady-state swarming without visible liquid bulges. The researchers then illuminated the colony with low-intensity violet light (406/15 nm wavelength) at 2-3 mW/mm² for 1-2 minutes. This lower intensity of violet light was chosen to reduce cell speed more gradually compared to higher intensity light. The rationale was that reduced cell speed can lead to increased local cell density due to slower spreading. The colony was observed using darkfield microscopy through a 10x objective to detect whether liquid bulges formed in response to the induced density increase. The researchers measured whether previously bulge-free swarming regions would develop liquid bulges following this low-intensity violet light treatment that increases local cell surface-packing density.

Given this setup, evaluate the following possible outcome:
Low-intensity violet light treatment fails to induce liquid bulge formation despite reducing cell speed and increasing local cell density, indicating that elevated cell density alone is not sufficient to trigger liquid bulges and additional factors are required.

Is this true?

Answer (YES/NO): NO